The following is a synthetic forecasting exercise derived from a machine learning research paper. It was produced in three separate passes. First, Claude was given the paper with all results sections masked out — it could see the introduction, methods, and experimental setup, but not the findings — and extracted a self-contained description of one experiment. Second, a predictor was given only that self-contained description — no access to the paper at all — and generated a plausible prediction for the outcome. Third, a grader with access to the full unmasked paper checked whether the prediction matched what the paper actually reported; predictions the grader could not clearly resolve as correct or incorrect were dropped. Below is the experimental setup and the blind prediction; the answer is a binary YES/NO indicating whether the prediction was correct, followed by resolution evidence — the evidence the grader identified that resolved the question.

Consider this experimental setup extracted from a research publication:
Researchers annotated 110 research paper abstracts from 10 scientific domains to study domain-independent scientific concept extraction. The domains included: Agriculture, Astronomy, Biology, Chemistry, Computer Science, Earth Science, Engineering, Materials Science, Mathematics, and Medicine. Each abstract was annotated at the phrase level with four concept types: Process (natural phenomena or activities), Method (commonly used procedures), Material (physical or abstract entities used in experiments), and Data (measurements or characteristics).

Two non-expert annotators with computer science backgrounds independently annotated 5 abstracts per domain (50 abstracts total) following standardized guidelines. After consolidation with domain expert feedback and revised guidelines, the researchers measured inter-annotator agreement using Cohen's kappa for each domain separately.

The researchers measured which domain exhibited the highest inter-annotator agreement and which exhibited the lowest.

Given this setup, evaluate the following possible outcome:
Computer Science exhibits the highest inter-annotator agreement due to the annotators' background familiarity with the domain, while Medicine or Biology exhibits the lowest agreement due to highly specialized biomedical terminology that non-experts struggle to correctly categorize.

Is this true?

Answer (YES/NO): NO